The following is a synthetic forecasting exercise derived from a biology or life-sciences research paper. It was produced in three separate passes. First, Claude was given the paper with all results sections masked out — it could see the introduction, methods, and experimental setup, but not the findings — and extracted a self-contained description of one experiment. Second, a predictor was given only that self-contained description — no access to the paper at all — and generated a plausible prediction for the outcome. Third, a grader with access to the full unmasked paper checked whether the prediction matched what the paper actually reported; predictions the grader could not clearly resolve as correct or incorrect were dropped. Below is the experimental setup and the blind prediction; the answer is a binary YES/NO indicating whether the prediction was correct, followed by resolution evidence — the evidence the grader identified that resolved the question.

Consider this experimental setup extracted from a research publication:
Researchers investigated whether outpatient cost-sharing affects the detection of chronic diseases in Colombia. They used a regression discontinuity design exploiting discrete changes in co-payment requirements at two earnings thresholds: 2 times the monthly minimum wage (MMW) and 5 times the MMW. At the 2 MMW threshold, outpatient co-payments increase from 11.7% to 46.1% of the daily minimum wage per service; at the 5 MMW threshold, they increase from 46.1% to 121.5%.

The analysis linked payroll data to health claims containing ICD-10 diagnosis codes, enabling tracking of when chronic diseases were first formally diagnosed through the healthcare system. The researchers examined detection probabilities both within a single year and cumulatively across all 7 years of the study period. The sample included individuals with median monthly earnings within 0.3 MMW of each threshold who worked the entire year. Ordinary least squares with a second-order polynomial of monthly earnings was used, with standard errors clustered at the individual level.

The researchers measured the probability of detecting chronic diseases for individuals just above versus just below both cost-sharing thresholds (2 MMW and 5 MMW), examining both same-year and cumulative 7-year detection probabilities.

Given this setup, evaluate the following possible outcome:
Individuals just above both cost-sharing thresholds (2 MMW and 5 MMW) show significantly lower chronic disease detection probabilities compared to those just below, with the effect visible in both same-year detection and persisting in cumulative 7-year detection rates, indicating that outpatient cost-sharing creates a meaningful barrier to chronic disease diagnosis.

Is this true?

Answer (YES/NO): YES